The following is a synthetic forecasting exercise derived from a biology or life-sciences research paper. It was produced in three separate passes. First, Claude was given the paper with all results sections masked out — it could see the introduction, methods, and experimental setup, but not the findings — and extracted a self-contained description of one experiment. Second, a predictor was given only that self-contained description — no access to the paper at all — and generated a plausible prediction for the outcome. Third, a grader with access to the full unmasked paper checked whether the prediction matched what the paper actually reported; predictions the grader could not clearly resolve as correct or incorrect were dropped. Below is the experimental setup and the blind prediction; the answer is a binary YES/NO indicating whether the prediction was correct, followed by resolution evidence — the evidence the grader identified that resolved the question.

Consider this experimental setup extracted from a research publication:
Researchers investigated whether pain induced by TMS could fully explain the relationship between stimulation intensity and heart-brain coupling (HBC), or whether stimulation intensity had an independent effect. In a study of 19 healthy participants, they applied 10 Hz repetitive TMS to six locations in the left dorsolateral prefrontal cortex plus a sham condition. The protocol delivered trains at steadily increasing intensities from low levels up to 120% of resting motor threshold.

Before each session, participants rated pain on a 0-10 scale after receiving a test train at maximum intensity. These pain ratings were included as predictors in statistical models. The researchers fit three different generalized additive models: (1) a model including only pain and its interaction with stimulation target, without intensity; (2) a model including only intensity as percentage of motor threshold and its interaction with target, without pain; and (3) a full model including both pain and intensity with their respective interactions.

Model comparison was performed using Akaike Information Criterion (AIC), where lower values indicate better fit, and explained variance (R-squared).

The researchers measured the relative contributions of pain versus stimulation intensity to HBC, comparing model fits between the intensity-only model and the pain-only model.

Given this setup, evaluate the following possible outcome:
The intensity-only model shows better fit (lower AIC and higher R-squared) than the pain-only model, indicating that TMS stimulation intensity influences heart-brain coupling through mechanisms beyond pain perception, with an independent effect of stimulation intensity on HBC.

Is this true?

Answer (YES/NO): YES